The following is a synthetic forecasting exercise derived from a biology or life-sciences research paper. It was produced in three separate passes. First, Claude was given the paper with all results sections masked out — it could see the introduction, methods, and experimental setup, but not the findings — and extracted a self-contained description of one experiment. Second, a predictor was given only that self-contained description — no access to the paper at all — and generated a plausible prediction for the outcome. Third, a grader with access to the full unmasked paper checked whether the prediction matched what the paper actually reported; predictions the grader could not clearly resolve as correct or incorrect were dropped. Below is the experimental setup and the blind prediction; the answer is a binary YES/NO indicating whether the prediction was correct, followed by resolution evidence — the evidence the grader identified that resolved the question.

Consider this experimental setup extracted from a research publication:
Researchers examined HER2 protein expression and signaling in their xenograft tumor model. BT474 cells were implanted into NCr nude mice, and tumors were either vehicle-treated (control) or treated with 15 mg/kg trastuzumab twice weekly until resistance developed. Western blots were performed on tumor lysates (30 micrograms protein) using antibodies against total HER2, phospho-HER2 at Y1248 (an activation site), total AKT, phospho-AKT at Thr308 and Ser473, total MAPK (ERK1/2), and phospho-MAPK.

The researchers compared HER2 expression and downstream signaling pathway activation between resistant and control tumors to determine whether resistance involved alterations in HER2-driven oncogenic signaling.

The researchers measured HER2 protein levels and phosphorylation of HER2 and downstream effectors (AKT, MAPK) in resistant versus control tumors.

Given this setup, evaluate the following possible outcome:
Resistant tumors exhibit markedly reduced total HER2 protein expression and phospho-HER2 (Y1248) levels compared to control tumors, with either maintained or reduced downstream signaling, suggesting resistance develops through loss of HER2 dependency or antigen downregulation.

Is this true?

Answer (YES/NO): NO